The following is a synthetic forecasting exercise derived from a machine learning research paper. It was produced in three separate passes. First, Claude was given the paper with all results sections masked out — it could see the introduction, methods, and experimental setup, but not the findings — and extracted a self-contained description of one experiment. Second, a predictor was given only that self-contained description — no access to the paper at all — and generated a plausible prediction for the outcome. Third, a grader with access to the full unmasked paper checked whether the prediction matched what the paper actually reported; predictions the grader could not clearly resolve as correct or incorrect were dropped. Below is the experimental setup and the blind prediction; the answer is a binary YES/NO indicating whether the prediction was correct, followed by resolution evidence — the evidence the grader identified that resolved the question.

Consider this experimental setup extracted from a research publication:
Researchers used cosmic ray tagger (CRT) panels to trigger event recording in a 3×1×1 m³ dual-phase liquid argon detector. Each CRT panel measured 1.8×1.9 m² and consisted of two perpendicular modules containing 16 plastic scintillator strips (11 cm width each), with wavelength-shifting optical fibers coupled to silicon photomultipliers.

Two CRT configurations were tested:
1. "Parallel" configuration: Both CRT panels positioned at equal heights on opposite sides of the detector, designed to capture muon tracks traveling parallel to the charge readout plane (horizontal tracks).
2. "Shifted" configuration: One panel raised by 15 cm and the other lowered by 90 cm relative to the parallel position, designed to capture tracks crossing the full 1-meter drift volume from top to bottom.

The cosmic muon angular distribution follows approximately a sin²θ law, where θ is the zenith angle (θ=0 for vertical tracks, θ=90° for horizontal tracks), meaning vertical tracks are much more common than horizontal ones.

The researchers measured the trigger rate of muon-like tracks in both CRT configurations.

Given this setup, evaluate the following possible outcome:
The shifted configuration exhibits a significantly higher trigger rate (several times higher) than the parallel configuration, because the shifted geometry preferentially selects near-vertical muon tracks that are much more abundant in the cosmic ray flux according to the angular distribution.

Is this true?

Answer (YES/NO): NO